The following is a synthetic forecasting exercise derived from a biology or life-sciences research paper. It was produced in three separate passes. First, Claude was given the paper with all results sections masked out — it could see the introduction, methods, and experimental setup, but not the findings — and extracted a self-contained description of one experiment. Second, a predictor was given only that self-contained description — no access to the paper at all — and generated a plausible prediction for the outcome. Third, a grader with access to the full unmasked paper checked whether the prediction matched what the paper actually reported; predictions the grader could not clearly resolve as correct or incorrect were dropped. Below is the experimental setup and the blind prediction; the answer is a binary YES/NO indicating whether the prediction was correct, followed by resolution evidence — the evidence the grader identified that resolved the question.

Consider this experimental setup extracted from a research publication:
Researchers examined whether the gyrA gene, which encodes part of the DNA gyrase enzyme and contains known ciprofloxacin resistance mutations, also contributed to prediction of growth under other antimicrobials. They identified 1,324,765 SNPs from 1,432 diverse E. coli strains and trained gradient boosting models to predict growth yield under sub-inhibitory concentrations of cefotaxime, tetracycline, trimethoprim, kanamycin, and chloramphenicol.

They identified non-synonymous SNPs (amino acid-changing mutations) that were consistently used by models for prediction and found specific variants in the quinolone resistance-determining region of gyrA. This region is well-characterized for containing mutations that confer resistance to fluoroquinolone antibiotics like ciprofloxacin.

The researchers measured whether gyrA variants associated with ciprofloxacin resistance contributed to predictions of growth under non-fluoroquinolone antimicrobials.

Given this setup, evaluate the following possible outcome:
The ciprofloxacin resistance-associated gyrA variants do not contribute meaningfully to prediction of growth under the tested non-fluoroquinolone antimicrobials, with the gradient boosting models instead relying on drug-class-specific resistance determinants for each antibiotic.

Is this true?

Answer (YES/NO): NO